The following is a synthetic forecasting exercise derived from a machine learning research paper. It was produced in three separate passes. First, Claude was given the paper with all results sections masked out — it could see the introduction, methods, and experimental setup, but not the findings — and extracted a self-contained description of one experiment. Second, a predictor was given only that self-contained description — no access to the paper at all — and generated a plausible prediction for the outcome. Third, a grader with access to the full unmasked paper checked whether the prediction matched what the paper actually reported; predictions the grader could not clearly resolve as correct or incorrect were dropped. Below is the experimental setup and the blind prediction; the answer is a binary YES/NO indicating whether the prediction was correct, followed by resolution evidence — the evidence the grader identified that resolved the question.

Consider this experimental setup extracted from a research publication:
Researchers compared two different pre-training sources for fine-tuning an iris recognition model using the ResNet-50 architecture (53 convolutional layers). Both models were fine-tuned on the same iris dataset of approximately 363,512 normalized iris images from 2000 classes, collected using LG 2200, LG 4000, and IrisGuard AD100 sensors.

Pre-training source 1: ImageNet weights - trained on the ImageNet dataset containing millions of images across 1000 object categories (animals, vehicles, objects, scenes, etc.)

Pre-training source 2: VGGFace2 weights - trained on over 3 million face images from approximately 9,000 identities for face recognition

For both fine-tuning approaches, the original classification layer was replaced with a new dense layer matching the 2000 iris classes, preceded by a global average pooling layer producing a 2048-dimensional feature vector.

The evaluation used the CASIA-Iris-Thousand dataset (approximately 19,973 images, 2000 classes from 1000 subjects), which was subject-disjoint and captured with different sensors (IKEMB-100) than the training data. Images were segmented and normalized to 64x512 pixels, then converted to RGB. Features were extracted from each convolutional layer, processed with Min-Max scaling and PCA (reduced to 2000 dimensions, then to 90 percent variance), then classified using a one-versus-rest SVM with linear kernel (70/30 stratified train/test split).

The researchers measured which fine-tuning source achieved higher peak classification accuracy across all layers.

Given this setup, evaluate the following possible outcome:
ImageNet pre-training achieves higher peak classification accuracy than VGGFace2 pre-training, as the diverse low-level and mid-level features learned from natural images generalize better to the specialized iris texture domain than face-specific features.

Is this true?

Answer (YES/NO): NO